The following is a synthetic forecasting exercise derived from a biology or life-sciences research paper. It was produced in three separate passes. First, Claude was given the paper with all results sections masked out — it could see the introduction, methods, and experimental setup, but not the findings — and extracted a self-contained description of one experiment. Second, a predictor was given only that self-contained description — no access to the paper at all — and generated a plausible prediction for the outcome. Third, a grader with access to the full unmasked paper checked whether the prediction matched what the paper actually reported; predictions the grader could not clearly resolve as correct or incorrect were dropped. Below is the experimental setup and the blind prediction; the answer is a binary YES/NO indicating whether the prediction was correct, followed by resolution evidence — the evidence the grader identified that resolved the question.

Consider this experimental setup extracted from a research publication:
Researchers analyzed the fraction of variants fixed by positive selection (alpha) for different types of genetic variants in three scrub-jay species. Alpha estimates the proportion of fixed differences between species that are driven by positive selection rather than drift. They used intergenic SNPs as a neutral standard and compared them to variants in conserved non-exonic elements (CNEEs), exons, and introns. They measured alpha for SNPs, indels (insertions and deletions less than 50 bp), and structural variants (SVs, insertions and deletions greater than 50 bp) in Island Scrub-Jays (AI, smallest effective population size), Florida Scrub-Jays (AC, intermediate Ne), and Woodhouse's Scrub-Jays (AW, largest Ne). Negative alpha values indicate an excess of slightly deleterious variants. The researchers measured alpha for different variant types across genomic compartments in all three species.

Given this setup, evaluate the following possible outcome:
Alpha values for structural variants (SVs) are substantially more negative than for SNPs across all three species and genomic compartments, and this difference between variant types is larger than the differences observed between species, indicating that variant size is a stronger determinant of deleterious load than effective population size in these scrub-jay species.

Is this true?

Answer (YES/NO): NO